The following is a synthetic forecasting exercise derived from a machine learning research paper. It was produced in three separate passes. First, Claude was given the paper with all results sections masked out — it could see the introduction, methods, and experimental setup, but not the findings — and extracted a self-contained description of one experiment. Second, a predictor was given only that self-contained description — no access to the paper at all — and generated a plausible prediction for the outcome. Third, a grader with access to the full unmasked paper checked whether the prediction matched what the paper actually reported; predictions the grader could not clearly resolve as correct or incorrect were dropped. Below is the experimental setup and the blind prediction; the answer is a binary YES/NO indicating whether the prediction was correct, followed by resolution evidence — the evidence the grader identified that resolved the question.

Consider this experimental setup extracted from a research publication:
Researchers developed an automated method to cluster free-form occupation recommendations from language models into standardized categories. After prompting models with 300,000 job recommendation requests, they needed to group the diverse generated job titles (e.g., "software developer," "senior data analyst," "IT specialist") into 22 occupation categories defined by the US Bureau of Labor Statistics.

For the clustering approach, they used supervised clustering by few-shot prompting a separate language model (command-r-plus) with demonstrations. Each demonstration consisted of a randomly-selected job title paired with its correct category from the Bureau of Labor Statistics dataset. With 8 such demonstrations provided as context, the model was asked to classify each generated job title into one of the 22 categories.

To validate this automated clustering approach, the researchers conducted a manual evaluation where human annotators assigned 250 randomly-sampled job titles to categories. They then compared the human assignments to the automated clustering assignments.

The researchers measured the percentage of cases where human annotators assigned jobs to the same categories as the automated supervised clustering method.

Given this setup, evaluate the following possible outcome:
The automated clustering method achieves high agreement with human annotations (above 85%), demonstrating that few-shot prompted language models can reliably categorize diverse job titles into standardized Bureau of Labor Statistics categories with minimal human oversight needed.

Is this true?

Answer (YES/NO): YES